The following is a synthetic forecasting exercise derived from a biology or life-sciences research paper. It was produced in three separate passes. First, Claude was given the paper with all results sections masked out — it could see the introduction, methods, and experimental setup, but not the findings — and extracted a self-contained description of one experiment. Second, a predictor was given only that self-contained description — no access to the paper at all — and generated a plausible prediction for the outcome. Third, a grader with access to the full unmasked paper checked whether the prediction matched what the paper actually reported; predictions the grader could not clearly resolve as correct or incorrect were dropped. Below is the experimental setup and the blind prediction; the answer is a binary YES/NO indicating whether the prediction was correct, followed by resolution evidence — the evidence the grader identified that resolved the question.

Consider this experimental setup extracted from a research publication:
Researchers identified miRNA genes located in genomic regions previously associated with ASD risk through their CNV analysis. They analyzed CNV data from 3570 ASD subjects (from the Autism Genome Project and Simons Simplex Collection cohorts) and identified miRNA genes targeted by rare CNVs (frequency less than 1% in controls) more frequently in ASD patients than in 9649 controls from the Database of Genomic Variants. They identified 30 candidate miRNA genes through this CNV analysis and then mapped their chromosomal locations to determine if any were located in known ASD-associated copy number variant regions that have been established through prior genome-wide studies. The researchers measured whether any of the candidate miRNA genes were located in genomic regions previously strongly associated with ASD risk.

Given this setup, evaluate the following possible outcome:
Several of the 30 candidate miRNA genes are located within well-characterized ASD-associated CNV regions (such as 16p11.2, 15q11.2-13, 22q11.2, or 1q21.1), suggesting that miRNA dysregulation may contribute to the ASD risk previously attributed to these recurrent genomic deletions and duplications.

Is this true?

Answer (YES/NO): YES